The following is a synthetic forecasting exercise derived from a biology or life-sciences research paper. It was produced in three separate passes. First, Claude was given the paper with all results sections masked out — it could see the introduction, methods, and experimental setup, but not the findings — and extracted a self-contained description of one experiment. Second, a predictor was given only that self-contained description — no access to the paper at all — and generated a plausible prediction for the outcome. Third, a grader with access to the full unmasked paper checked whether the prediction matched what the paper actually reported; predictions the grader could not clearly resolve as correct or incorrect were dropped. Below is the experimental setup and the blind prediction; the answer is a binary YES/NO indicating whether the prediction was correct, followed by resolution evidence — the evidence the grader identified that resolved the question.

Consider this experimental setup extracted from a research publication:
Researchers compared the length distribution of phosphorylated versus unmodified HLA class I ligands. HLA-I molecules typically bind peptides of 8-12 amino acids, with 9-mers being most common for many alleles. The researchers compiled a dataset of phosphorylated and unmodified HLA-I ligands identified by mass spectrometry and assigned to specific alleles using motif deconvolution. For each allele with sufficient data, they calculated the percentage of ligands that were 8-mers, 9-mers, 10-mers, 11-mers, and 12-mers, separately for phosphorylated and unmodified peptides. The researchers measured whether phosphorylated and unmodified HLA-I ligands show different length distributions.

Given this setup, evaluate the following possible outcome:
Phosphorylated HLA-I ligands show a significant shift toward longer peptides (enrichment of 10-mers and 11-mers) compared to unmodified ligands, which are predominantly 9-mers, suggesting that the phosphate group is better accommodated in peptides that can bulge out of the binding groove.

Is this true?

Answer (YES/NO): YES